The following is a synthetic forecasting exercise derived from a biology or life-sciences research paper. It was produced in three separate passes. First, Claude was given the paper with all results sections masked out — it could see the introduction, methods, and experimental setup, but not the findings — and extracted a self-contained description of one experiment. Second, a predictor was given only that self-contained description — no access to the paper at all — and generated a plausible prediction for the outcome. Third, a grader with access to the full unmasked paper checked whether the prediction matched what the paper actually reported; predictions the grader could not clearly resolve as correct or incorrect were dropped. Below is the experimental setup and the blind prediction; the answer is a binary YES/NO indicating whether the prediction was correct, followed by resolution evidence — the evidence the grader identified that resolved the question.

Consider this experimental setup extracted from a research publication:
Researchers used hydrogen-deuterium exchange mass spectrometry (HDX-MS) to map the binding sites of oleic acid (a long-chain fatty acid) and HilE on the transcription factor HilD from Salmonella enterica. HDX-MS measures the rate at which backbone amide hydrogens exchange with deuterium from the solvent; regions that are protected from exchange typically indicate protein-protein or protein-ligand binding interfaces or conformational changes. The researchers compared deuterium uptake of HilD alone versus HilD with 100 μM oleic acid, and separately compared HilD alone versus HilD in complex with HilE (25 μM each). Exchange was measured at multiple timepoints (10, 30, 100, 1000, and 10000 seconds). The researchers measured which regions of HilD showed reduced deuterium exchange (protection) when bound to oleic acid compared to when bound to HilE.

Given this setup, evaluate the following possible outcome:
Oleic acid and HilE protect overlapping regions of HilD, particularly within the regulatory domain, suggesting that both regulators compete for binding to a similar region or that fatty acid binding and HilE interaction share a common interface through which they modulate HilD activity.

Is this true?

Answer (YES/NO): NO